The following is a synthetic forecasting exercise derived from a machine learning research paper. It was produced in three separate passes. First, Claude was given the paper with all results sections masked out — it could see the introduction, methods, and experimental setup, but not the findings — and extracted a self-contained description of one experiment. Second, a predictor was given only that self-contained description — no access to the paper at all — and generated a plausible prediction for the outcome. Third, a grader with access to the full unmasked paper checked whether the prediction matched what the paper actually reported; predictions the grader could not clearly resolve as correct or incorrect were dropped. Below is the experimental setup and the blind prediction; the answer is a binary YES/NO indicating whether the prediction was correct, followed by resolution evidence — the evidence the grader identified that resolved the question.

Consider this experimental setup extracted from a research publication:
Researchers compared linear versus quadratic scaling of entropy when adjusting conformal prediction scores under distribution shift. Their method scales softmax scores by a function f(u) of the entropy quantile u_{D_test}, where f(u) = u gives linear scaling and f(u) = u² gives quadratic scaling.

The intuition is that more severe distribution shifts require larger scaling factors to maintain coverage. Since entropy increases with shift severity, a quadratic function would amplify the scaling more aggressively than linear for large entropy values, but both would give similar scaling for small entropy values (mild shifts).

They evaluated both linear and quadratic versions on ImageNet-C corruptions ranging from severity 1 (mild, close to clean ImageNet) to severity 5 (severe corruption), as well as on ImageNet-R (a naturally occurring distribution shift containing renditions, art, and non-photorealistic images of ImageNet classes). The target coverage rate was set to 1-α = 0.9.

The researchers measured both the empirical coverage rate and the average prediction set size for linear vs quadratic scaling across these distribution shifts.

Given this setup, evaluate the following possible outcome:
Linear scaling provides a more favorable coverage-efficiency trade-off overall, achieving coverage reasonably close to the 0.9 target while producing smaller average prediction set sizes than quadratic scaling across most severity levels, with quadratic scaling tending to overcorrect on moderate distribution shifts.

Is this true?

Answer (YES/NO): NO